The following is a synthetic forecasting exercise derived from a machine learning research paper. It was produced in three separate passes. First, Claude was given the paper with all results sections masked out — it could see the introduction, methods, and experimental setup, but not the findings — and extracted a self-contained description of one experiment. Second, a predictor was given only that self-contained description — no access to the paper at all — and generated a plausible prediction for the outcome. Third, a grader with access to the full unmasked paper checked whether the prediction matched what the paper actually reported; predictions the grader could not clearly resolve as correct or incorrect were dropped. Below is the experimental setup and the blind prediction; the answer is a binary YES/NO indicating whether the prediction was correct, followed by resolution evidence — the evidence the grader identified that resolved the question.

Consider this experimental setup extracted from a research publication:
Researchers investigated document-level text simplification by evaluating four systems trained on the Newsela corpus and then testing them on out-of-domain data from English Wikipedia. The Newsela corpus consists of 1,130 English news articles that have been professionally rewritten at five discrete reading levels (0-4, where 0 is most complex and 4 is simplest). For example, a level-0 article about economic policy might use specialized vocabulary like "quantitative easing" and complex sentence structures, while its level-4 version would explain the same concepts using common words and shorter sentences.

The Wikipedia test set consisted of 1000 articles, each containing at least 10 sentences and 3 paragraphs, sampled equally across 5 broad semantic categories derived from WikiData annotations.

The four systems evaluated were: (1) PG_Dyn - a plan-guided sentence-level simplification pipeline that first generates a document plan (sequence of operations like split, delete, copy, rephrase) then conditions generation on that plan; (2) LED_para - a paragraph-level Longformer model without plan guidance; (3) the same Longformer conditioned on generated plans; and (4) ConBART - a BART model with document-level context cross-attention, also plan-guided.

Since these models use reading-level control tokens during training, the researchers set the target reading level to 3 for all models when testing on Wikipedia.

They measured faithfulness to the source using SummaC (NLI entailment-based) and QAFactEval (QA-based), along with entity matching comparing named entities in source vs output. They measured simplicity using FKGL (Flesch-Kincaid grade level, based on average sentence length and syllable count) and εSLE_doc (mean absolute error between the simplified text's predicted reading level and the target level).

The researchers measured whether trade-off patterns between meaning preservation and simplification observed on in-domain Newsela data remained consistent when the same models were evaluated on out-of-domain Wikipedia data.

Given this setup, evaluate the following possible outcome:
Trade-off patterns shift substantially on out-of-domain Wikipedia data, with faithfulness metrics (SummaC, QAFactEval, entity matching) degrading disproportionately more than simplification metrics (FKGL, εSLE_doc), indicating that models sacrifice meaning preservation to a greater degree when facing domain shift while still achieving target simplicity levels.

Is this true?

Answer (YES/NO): NO